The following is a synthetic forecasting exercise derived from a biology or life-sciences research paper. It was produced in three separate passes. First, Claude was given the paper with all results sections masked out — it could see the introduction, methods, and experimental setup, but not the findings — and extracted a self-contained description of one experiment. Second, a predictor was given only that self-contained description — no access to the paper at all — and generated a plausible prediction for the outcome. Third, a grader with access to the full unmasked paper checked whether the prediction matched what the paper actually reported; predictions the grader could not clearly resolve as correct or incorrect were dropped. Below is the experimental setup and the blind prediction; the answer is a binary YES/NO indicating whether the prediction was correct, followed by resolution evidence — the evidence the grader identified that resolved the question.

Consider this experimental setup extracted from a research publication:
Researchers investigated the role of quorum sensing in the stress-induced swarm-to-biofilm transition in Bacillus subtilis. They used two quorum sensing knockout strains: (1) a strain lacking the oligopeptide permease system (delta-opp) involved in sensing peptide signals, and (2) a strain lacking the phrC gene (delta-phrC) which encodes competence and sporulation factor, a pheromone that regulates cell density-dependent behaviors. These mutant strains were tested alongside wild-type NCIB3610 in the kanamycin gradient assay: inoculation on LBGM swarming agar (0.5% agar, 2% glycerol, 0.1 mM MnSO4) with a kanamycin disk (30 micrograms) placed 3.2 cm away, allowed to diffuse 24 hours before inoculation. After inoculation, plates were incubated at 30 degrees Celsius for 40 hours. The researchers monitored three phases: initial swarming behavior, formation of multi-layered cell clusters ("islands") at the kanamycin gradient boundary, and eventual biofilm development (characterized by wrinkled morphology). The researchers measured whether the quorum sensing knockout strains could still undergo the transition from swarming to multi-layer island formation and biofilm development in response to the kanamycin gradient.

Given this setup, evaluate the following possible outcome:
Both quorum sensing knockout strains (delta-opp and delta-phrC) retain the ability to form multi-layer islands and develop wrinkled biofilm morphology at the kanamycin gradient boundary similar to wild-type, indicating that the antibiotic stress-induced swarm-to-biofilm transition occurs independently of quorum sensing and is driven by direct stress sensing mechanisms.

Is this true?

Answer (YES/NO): YES